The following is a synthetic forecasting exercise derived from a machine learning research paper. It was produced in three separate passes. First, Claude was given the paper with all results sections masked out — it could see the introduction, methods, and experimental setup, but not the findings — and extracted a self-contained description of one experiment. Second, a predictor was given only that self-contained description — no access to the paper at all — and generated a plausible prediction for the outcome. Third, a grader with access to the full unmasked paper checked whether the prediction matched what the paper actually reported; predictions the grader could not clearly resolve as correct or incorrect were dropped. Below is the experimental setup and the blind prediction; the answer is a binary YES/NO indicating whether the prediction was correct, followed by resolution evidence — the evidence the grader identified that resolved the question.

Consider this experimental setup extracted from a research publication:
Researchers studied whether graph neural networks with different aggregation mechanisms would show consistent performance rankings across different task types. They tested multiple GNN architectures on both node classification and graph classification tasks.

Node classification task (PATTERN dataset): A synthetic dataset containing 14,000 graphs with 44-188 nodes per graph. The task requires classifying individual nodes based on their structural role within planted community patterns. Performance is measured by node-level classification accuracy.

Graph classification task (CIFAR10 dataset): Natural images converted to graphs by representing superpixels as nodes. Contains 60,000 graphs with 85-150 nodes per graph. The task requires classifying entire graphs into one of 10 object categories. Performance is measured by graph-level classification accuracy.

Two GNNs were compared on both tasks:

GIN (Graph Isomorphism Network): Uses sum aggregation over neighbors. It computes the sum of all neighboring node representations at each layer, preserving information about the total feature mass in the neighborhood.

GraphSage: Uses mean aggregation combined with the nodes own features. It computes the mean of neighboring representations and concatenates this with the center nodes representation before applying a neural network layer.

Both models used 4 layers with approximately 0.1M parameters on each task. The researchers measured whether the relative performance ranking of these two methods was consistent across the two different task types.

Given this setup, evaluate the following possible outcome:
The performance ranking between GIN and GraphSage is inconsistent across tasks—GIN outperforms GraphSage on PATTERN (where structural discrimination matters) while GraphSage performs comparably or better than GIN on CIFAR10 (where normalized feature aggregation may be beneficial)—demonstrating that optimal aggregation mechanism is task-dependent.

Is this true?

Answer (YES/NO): YES